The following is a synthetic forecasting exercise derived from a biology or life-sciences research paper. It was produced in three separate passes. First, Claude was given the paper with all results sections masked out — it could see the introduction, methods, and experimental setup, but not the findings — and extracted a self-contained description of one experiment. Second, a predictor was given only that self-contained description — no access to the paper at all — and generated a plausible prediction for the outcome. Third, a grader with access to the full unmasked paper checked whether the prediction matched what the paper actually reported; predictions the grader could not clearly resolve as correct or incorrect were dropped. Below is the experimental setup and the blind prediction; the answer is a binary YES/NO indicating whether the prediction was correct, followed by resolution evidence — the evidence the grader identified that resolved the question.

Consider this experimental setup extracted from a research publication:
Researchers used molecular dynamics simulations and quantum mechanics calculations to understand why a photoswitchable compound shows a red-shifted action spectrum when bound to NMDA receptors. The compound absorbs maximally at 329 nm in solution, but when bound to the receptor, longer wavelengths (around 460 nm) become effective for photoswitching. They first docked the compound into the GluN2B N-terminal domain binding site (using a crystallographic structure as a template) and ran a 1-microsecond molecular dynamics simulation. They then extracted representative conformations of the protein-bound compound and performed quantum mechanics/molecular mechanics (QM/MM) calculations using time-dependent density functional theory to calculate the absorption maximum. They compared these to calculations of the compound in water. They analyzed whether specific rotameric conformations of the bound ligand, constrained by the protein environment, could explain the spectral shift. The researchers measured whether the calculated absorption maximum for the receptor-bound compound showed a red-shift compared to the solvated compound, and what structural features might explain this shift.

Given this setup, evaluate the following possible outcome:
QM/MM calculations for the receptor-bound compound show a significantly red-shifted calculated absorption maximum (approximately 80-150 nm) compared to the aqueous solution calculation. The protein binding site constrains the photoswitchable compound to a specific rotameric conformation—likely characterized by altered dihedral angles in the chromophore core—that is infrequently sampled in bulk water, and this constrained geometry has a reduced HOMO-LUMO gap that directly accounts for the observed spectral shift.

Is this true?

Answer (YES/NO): NO